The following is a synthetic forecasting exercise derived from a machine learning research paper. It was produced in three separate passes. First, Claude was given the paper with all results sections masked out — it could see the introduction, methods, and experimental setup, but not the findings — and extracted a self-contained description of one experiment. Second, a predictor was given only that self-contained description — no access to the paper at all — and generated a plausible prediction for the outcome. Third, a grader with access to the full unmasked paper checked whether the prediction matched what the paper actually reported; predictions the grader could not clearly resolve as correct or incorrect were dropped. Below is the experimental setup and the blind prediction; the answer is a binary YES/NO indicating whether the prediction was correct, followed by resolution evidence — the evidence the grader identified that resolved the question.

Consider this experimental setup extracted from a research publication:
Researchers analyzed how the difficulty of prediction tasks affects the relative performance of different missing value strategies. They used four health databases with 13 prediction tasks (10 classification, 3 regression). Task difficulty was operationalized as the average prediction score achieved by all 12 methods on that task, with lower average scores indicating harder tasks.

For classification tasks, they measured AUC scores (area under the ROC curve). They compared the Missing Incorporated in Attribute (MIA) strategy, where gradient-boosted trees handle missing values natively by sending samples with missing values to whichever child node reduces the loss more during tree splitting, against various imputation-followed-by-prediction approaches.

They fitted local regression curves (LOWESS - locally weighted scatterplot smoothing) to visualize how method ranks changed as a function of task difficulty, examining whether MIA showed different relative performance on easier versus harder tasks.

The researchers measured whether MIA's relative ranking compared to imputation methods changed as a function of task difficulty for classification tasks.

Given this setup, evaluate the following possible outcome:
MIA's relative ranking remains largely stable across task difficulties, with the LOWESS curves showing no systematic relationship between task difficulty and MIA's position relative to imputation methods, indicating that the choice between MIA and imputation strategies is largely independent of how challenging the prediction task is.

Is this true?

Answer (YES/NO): NO